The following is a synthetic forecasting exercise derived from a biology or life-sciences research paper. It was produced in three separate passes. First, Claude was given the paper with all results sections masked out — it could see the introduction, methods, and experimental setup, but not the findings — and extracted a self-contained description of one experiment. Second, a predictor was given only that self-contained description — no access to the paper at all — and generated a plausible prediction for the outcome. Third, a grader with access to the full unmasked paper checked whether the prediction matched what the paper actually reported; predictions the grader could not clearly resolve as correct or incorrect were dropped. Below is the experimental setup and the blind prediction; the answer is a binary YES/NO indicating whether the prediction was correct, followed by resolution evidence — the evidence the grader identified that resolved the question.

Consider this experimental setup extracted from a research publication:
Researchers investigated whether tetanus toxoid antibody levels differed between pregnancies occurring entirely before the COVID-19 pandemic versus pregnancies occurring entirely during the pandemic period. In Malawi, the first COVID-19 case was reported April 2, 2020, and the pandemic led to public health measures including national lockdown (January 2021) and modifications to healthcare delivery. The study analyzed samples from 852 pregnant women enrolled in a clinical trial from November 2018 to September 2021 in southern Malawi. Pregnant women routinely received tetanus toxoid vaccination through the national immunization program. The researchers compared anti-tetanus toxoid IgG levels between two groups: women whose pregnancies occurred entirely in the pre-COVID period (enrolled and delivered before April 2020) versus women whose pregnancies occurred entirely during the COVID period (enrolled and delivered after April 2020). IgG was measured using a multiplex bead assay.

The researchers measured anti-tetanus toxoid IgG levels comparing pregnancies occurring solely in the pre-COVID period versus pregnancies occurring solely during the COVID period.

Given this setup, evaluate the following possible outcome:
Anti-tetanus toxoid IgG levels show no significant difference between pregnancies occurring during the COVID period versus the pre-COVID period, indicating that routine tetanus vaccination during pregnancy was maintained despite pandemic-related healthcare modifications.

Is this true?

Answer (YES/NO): YES